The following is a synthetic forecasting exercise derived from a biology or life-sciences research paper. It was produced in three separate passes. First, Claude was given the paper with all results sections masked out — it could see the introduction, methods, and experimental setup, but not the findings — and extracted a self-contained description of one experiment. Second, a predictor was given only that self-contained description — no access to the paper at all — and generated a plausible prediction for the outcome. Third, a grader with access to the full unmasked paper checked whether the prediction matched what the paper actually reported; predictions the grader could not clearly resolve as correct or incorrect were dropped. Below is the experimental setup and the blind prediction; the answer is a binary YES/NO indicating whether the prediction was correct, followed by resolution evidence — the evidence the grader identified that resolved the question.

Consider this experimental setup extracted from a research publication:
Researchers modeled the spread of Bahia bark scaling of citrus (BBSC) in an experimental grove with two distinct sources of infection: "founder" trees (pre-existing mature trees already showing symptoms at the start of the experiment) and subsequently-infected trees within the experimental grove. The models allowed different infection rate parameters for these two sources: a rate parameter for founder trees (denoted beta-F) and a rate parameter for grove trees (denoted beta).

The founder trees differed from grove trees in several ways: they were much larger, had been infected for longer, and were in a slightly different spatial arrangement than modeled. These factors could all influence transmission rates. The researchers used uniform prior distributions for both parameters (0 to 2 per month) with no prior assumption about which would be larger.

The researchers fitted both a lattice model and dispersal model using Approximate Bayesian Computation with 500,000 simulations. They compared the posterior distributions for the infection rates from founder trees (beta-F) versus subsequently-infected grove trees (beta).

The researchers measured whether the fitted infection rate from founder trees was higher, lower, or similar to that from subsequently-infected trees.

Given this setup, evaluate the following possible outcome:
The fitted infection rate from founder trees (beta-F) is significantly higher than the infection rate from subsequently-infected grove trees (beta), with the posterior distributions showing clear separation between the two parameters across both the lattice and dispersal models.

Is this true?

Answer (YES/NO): NO